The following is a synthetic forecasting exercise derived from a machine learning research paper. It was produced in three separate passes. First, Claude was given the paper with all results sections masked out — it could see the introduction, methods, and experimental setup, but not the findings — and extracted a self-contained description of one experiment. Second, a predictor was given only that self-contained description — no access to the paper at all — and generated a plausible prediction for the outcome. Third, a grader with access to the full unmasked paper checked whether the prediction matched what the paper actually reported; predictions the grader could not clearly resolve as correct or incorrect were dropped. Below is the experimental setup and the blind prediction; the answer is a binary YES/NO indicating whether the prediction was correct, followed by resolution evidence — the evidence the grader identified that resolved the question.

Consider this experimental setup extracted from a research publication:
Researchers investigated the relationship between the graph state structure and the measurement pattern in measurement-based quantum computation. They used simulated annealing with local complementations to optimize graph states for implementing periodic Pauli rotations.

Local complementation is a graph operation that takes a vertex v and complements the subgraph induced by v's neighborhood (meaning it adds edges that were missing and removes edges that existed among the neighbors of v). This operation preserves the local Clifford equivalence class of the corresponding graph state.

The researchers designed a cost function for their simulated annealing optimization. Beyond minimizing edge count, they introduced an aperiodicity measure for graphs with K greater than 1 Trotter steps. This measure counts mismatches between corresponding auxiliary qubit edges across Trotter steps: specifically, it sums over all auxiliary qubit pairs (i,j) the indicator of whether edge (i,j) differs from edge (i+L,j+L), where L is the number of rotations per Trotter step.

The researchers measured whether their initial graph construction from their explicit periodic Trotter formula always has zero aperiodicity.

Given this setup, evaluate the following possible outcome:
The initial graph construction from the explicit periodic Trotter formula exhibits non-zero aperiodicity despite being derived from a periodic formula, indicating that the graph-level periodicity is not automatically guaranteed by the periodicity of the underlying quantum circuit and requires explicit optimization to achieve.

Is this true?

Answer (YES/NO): NO